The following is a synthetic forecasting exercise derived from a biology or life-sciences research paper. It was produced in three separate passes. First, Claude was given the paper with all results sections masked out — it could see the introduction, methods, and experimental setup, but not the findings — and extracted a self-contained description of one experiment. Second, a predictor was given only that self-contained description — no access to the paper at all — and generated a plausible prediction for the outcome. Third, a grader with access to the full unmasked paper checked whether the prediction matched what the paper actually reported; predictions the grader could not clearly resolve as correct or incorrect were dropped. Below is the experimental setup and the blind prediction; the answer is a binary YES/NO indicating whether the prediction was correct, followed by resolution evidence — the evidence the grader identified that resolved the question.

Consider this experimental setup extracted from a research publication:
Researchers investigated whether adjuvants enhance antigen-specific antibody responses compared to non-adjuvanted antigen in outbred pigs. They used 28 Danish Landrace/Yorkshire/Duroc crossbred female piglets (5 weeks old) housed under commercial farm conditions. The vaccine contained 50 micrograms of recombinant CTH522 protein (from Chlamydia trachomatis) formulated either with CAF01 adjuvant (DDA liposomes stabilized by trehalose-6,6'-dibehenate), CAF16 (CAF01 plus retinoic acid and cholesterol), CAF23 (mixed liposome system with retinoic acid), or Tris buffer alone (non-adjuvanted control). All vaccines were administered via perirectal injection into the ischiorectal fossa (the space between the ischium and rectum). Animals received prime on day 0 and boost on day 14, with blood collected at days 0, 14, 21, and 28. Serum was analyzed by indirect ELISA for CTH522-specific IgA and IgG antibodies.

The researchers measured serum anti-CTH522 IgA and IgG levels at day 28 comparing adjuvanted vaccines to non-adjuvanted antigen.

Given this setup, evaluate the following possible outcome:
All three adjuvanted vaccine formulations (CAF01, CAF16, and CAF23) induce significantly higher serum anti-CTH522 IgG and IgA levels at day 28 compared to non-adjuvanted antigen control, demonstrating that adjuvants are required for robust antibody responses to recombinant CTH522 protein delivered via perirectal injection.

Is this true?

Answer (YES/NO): NO